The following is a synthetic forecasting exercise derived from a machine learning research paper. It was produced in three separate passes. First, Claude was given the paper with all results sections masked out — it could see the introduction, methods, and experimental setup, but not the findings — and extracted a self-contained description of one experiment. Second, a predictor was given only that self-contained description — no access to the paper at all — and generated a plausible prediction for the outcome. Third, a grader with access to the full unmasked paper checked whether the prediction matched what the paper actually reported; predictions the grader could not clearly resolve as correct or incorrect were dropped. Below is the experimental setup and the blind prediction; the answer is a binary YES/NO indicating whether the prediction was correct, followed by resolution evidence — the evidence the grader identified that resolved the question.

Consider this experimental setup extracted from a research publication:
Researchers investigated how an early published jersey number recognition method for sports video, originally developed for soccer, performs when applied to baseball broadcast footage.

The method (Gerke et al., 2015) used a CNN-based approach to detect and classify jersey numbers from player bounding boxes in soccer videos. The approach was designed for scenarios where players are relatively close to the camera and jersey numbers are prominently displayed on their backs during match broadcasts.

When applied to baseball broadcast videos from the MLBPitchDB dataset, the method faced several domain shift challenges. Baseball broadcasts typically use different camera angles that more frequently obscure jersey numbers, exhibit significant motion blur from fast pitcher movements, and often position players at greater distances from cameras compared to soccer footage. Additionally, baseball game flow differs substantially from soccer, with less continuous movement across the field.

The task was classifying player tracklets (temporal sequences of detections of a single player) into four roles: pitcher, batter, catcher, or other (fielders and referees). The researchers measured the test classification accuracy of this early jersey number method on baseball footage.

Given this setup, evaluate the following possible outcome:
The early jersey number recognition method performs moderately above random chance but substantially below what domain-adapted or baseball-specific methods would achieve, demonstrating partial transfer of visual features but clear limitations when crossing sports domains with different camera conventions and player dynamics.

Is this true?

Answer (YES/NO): YES